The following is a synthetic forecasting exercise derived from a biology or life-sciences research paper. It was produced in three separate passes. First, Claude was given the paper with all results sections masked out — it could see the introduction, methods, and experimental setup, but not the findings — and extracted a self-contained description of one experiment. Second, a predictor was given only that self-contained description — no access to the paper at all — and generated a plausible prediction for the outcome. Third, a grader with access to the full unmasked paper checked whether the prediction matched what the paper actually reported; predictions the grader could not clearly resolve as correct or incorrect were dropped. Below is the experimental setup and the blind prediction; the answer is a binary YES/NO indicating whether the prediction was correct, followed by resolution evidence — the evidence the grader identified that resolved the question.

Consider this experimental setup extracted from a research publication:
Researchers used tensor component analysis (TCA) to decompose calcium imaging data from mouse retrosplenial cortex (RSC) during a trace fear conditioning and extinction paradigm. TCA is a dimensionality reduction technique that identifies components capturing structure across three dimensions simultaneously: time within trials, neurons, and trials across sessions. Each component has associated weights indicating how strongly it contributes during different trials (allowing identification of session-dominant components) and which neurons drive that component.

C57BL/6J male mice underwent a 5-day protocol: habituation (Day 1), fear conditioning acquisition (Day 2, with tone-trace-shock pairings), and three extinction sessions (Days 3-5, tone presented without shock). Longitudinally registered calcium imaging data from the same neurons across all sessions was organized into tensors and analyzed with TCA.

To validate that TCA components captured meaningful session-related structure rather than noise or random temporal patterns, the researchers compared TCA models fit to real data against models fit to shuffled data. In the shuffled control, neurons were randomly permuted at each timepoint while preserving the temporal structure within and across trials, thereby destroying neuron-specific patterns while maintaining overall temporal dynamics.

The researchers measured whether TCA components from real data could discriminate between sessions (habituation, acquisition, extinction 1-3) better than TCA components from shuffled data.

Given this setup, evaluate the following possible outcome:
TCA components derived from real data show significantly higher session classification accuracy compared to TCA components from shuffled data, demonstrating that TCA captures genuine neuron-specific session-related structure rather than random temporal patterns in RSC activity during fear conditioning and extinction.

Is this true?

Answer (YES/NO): YES